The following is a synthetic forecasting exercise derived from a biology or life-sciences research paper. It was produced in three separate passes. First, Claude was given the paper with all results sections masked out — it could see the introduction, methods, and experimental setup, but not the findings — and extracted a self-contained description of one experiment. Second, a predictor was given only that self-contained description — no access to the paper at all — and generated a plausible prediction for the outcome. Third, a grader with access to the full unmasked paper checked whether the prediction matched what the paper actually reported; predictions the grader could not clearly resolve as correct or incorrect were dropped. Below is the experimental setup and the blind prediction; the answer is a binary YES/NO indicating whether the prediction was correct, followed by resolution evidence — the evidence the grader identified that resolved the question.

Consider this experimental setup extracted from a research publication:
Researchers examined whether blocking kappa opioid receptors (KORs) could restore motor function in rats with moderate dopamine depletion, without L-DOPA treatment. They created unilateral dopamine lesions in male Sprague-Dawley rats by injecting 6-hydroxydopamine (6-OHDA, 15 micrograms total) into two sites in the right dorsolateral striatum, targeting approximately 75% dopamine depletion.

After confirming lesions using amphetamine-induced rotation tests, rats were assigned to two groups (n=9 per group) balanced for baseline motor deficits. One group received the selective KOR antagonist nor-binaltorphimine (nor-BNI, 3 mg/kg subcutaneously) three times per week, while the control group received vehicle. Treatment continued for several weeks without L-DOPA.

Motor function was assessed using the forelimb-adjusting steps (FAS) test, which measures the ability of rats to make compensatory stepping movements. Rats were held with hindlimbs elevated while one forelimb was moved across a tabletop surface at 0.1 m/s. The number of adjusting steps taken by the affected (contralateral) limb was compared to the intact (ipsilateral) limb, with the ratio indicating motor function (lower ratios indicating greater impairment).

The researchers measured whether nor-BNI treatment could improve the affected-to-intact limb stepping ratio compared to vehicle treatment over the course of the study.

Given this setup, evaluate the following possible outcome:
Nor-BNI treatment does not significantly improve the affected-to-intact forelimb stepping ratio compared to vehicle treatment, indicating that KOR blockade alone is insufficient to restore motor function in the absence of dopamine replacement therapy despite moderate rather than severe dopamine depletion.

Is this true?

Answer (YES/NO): YES